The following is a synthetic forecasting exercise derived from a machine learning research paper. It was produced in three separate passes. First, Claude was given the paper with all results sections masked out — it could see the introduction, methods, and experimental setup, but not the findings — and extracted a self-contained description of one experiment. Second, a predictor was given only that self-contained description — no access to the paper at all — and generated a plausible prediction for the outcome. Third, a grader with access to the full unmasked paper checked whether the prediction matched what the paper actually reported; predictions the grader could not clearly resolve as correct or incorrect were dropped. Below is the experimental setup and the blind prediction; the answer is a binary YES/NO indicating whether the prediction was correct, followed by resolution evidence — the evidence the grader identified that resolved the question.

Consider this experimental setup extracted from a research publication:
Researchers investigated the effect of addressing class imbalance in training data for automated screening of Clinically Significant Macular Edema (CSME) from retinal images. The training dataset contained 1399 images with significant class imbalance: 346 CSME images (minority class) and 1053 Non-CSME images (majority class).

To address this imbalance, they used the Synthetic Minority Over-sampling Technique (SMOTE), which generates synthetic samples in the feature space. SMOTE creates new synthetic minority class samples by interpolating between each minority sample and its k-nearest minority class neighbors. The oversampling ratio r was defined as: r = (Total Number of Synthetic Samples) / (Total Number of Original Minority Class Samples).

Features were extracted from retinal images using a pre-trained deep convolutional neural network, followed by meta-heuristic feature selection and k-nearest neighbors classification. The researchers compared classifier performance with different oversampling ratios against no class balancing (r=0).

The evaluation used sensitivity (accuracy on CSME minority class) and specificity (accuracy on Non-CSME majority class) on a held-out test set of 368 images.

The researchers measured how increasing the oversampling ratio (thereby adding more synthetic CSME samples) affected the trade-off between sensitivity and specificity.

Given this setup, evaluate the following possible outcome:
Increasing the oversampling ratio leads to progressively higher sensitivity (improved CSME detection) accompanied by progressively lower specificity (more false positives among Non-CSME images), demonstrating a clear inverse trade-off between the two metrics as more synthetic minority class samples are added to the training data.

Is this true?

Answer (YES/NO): NO